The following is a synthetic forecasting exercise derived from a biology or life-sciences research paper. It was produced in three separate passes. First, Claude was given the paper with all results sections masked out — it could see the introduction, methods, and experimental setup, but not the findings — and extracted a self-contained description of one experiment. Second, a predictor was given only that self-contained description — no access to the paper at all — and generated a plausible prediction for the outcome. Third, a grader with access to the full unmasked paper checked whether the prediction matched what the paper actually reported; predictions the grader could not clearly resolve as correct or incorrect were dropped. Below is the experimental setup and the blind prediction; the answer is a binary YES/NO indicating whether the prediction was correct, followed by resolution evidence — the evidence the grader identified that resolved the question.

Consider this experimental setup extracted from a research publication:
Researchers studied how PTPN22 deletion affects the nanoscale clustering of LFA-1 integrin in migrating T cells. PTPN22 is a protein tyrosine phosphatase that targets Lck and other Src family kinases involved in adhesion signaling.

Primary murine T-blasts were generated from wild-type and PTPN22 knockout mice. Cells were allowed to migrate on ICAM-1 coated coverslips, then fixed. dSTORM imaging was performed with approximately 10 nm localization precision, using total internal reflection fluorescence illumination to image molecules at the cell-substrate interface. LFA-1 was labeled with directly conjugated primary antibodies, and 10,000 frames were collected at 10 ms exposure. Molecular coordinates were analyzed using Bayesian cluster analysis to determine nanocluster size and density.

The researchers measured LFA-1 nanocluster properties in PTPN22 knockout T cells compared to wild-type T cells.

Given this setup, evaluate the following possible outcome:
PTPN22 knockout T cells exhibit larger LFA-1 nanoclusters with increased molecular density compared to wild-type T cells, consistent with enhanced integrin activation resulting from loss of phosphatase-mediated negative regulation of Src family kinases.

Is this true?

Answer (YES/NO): YES